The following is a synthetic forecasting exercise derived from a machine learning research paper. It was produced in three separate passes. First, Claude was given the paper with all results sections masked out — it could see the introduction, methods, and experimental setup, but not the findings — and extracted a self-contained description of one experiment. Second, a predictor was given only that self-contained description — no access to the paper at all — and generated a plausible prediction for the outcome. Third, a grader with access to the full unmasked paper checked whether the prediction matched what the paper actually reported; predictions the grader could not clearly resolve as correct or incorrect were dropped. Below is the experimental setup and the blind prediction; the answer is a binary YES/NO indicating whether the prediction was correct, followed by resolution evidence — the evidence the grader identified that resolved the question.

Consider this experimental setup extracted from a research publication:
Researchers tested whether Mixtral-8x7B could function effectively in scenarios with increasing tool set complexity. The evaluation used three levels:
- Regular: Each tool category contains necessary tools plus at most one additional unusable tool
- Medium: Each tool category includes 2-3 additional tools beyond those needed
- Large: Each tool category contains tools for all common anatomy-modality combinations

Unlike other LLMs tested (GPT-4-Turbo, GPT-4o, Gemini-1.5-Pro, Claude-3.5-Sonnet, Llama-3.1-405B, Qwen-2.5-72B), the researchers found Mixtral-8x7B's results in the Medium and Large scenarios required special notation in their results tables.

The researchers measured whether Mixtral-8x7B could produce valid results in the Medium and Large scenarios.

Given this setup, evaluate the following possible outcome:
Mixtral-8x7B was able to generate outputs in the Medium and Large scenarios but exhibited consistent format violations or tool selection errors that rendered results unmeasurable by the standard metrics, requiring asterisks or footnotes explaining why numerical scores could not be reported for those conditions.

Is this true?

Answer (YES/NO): NO